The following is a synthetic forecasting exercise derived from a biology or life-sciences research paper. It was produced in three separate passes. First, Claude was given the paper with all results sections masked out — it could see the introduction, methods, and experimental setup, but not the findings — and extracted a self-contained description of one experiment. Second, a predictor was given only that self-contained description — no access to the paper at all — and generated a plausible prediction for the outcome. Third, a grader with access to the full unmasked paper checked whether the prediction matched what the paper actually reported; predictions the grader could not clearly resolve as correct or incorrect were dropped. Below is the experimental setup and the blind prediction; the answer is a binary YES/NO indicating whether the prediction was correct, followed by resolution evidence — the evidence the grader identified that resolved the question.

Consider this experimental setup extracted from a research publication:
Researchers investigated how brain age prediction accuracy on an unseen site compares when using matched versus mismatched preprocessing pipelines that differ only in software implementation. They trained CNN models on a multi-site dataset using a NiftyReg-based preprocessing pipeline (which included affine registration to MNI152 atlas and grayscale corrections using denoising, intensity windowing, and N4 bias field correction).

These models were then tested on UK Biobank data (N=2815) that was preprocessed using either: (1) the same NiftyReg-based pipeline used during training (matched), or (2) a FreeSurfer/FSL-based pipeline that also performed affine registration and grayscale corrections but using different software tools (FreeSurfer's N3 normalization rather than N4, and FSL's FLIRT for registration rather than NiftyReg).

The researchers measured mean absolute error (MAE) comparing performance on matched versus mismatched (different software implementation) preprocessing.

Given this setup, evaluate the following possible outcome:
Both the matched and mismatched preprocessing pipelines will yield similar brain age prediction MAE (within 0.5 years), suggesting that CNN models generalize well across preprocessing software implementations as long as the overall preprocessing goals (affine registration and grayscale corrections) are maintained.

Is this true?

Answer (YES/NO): NO